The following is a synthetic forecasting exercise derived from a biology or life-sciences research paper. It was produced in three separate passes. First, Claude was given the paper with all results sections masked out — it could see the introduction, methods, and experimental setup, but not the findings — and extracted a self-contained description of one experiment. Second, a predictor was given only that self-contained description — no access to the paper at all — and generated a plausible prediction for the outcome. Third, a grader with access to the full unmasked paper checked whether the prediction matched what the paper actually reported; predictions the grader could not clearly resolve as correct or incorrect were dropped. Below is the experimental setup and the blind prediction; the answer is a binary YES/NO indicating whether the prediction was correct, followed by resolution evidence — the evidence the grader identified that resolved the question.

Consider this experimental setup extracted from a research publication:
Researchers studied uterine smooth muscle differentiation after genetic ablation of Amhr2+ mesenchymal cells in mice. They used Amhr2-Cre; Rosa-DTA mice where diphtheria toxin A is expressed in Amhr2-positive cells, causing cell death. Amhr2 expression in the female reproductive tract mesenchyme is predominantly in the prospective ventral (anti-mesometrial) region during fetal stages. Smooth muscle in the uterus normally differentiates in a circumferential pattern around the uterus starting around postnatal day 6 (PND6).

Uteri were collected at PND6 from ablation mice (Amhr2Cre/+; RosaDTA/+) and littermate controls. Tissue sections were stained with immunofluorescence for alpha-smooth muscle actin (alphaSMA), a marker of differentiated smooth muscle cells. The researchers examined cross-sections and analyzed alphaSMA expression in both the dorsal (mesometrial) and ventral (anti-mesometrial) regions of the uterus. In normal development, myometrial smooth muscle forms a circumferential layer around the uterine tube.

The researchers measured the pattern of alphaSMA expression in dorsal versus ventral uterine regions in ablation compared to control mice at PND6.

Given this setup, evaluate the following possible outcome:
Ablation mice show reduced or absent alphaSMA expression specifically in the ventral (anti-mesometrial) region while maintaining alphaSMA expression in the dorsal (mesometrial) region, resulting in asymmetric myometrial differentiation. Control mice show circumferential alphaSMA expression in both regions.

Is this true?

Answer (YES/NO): NO